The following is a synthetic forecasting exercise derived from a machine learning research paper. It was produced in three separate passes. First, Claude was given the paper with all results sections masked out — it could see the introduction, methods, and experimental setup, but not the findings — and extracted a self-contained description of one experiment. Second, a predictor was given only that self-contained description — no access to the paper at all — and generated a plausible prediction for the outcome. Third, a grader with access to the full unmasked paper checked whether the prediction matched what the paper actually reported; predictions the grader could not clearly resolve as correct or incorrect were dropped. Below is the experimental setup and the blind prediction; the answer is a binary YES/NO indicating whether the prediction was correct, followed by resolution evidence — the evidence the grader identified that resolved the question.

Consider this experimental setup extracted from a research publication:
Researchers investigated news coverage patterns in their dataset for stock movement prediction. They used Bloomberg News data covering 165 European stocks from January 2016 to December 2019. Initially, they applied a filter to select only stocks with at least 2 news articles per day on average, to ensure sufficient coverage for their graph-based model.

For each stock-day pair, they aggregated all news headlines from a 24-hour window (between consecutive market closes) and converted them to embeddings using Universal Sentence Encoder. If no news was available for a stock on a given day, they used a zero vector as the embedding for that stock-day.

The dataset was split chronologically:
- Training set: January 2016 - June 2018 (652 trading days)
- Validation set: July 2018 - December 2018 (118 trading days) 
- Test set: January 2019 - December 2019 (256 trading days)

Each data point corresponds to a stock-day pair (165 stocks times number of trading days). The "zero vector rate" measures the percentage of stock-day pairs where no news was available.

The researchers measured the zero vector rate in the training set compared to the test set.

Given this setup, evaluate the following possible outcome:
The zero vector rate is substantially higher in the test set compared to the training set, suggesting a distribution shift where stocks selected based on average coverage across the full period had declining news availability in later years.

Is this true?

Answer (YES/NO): YES